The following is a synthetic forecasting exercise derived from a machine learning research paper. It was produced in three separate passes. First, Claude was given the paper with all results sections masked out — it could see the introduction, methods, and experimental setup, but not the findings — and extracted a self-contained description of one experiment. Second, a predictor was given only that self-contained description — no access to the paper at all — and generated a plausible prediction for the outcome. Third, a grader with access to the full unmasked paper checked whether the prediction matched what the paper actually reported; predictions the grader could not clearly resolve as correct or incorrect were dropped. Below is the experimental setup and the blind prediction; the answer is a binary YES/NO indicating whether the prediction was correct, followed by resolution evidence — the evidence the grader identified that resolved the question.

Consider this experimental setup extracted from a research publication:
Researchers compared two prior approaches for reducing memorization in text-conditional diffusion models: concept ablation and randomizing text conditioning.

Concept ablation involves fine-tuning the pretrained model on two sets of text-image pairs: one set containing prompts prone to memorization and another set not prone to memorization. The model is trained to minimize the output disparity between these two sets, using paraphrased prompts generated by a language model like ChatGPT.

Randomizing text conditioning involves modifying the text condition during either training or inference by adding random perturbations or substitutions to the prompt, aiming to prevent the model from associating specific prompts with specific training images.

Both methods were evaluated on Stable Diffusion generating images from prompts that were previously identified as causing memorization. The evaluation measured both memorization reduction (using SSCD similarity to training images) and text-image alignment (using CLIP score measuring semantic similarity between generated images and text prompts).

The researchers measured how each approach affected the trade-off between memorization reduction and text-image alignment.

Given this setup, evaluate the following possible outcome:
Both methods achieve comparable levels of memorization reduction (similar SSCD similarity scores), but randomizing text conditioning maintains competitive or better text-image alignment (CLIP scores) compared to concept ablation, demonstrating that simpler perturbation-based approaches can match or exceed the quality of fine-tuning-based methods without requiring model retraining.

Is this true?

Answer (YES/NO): NO